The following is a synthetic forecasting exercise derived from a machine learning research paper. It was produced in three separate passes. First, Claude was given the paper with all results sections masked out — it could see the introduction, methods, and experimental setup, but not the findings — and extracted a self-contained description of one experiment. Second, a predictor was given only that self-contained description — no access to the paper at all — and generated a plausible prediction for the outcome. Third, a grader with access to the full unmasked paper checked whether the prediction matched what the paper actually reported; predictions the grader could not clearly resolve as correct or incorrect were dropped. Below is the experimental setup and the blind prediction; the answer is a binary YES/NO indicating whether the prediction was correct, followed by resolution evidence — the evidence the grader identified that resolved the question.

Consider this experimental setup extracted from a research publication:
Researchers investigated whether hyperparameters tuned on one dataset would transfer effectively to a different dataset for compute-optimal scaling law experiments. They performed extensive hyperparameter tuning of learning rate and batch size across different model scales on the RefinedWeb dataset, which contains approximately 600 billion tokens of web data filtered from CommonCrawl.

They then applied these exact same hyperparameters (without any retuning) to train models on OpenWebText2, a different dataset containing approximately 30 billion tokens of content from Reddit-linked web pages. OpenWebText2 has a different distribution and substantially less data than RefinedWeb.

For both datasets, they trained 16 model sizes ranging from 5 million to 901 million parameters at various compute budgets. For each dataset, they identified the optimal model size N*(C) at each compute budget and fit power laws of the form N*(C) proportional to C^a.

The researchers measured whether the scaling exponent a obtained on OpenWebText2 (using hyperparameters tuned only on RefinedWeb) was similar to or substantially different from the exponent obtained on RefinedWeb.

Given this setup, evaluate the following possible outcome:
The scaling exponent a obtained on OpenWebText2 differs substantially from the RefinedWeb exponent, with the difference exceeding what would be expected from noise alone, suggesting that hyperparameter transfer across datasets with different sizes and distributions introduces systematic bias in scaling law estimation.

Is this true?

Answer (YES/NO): NO